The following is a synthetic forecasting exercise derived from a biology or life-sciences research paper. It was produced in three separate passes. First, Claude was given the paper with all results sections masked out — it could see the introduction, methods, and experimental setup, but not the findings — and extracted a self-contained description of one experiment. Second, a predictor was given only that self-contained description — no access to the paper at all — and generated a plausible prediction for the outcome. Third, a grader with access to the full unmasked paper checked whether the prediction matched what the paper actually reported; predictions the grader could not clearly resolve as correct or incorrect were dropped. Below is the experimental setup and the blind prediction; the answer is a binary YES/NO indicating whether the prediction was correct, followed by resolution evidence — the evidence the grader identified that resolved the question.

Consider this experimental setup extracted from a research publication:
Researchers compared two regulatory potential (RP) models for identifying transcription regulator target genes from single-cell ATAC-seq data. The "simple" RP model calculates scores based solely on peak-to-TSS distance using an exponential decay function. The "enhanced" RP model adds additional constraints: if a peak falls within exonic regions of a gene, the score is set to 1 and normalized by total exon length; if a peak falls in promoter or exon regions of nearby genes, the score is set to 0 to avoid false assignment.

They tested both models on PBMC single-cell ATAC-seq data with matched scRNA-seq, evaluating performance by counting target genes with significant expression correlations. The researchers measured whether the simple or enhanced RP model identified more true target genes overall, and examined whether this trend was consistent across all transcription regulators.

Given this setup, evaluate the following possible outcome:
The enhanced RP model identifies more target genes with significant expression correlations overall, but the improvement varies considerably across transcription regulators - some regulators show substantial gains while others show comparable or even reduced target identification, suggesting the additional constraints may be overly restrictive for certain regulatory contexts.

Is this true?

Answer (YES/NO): NO